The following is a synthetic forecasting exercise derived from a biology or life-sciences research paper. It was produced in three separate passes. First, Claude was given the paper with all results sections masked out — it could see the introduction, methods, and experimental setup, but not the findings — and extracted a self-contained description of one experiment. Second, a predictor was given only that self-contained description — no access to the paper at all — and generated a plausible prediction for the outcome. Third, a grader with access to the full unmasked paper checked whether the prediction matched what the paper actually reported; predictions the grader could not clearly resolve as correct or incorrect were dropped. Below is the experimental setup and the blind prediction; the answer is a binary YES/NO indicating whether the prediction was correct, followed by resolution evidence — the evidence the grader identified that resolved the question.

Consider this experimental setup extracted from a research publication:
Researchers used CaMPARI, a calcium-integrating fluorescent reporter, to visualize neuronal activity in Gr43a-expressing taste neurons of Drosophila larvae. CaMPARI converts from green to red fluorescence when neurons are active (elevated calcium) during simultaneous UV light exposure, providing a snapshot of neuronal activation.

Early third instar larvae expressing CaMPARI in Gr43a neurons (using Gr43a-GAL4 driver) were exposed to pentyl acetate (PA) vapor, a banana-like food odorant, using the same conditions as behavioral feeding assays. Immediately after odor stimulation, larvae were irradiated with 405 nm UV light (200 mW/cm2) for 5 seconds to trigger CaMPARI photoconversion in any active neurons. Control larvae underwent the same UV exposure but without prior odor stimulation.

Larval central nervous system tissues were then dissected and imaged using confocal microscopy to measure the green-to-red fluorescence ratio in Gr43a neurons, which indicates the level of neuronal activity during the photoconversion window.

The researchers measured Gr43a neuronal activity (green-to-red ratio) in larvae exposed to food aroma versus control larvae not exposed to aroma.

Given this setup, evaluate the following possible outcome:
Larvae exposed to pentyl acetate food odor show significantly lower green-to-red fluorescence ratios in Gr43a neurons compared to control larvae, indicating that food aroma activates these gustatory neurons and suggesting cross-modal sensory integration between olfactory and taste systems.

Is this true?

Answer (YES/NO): NO